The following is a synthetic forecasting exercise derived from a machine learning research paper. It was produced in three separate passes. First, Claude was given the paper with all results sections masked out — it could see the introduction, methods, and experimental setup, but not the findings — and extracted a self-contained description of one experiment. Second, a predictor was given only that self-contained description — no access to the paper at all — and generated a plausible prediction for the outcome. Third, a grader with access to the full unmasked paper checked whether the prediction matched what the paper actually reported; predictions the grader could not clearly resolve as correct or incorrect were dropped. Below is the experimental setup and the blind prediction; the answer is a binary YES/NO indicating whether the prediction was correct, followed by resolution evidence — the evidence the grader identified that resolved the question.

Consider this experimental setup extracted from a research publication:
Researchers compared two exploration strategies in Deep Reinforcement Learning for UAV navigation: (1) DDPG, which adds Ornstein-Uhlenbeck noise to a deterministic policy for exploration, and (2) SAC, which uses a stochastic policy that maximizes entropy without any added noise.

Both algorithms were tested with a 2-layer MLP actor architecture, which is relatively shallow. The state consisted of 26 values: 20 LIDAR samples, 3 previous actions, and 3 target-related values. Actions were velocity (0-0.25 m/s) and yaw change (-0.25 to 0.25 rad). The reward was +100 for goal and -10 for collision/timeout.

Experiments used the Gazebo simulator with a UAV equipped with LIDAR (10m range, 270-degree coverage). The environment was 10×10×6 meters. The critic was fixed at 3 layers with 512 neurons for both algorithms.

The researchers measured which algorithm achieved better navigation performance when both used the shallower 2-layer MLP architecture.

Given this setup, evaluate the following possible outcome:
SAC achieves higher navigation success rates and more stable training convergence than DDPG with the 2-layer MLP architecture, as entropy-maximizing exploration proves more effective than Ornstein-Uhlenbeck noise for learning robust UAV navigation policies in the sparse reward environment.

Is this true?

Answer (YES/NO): NO